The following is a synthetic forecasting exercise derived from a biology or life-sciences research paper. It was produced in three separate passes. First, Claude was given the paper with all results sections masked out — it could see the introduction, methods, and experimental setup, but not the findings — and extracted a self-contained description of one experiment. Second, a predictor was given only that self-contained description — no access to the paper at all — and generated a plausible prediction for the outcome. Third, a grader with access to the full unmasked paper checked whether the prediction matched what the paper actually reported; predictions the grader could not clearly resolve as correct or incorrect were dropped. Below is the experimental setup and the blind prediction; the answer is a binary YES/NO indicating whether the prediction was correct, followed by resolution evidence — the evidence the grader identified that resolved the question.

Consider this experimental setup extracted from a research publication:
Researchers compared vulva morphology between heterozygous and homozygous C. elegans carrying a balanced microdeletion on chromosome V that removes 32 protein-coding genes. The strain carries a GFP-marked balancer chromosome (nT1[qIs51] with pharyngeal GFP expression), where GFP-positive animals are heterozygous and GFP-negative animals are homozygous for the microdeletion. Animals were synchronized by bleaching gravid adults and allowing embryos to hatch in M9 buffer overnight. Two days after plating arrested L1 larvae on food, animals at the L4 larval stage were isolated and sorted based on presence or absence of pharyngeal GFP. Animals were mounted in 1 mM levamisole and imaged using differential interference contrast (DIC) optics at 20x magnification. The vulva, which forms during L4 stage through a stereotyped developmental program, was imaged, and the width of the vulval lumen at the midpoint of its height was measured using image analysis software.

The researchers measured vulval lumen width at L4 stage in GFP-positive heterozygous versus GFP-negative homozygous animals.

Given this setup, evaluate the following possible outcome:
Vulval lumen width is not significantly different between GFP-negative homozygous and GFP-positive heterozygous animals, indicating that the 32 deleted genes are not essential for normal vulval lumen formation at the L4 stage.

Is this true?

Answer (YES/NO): NO